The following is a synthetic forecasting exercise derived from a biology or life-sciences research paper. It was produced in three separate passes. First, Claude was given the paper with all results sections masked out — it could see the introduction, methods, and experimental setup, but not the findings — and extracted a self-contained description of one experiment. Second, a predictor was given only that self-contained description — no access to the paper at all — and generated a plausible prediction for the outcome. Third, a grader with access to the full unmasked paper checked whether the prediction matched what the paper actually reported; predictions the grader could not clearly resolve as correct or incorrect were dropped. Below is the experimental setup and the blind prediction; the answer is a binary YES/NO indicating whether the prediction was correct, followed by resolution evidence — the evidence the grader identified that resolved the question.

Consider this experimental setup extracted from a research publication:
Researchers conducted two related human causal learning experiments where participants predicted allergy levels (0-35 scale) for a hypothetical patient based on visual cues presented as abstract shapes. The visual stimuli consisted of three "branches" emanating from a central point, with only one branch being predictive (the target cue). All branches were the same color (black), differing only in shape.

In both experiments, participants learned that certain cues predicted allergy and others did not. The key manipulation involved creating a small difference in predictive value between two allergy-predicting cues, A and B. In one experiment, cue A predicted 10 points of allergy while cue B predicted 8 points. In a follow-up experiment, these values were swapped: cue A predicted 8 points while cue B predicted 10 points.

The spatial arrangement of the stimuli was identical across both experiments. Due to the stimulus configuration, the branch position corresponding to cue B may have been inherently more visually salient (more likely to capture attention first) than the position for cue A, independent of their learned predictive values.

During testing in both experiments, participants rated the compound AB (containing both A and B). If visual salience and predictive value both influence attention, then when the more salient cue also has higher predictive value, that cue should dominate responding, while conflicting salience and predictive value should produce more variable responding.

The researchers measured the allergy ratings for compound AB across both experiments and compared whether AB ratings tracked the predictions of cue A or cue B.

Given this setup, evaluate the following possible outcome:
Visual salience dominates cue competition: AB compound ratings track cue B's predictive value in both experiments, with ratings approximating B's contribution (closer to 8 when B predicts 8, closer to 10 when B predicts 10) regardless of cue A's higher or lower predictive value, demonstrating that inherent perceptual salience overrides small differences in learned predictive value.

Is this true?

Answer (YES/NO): NO